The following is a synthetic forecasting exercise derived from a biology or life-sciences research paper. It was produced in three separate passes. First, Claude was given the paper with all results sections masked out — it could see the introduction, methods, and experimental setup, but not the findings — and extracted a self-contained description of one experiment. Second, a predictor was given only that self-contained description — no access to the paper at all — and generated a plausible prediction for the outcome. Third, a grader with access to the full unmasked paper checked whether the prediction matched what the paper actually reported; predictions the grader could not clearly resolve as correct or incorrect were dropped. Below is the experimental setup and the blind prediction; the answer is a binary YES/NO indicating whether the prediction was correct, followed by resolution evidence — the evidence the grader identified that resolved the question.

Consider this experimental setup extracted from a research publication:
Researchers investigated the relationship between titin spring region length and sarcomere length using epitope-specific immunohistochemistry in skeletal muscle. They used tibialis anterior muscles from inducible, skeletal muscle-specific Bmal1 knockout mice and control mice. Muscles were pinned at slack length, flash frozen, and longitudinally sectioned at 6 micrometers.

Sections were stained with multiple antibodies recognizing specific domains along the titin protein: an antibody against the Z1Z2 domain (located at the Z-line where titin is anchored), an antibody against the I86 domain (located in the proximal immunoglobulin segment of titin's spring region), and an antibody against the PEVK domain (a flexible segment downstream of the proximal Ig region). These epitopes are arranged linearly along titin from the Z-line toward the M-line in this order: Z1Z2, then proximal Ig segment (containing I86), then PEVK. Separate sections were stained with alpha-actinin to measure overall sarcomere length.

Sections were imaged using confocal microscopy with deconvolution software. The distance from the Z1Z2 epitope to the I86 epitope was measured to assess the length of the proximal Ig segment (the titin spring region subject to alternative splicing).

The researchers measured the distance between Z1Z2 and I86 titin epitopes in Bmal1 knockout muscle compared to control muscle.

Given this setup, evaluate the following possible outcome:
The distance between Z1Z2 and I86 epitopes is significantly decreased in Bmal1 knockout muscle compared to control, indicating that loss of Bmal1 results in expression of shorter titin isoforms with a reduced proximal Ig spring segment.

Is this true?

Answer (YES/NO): NO